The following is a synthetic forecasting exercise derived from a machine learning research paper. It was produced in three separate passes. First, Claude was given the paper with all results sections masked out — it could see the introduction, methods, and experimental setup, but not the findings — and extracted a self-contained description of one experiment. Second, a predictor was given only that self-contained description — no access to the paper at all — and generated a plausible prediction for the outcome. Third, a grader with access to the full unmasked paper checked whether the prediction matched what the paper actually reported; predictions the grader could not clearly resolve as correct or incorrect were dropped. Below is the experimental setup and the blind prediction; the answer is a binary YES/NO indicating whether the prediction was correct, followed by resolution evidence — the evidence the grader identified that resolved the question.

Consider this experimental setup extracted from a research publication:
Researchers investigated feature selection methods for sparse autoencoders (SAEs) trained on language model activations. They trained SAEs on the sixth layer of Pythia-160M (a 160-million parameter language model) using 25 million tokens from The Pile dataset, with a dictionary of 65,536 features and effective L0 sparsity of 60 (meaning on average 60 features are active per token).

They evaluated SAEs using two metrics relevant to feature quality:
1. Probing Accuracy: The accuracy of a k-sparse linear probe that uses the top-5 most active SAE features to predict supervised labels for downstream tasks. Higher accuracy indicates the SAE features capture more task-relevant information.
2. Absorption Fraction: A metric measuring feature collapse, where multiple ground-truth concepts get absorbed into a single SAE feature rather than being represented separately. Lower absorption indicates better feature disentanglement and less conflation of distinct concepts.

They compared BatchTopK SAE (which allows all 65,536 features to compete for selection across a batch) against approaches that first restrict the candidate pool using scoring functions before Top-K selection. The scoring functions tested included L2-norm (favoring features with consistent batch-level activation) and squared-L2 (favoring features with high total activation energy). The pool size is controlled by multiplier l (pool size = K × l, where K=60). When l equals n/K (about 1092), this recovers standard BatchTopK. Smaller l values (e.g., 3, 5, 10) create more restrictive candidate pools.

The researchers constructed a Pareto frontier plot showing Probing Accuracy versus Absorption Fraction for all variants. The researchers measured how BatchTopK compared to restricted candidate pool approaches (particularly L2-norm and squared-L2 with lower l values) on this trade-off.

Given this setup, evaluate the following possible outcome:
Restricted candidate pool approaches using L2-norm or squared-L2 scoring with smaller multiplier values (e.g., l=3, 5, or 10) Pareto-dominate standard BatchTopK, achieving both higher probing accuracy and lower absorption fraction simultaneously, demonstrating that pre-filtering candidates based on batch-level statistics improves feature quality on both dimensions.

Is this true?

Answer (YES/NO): YES